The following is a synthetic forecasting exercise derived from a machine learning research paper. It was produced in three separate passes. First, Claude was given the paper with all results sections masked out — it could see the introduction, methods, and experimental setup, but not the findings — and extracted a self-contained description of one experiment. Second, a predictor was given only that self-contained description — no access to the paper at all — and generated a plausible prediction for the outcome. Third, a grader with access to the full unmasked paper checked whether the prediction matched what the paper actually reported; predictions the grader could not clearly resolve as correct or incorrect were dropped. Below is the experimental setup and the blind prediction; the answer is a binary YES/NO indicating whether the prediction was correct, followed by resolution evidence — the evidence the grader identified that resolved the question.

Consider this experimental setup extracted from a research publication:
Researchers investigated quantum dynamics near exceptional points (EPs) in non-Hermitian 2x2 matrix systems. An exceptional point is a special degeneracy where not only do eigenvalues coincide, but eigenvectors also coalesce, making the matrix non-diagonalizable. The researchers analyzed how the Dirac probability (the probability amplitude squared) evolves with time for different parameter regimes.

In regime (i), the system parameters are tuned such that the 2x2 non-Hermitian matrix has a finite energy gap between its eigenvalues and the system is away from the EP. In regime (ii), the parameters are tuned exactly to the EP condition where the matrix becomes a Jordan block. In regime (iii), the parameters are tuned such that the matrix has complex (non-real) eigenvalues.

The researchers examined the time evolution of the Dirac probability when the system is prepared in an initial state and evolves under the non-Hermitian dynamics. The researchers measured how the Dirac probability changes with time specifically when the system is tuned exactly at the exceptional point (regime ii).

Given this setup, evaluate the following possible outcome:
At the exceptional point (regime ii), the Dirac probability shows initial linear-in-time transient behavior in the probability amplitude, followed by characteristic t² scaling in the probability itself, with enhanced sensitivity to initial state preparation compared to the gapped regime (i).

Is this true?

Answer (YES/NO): NO